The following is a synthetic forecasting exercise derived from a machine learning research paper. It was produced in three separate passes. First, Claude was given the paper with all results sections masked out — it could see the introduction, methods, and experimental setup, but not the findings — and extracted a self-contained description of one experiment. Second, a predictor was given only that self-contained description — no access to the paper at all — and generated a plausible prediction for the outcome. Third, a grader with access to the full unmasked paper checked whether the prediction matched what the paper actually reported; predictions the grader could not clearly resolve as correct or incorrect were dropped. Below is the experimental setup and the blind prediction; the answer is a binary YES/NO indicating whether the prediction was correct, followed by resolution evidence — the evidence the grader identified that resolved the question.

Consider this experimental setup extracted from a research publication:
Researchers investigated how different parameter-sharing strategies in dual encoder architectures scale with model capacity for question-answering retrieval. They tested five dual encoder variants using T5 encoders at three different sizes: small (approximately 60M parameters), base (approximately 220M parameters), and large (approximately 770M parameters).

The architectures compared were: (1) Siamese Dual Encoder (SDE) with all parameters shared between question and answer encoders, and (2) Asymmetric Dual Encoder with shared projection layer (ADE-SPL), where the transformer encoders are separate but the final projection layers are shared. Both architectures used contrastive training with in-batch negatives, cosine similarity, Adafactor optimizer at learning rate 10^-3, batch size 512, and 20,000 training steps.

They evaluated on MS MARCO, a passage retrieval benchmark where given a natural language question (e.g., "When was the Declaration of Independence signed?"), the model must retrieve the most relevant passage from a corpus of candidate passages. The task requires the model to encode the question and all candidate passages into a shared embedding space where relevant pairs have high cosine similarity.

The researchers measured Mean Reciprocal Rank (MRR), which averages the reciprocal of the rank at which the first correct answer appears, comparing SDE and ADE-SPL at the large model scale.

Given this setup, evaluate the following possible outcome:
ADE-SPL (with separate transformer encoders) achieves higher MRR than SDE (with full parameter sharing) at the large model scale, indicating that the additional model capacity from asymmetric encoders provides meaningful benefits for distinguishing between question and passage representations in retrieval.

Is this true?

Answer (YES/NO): NO